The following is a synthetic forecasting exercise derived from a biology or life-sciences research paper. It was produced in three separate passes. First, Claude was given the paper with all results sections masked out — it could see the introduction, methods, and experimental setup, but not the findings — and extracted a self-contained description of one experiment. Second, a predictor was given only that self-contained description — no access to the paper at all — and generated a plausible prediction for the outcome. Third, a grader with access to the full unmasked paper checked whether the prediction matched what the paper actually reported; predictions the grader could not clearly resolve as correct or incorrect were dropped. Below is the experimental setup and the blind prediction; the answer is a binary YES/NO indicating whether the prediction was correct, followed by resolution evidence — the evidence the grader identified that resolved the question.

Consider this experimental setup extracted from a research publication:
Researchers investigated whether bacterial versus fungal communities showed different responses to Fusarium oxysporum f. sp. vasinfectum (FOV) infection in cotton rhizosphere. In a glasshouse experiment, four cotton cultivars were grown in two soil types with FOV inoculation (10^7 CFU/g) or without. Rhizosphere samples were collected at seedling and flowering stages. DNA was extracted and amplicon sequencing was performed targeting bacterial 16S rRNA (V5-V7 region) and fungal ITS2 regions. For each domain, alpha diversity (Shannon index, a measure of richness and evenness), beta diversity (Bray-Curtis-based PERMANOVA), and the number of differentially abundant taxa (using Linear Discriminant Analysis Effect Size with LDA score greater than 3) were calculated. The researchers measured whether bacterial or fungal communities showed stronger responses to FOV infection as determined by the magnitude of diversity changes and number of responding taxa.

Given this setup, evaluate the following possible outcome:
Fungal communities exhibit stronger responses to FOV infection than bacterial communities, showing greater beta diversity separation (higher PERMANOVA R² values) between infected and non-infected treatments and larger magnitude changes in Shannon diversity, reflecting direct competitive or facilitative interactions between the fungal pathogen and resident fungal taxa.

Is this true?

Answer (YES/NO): NO